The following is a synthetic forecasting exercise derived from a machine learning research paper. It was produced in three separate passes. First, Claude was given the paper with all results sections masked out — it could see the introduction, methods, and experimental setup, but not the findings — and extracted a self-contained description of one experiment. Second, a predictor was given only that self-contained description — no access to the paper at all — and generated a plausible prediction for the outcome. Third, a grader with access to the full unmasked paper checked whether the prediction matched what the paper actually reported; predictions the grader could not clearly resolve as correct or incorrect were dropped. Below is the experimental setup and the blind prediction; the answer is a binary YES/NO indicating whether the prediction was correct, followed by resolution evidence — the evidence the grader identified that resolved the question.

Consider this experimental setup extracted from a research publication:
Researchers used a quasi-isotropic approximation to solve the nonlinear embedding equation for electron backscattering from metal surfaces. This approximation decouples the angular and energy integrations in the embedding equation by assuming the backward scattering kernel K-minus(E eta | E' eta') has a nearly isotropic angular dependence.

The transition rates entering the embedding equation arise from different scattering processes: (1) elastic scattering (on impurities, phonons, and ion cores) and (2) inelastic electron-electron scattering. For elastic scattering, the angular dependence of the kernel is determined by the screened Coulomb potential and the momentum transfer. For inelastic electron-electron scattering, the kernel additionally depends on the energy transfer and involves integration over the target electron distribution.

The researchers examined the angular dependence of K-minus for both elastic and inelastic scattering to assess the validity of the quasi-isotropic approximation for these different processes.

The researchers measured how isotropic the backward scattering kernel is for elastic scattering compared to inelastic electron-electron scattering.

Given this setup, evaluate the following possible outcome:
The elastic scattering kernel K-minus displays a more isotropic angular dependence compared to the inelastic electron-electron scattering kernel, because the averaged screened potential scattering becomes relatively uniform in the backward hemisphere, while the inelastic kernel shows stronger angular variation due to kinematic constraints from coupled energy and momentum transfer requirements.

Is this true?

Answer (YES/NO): YES